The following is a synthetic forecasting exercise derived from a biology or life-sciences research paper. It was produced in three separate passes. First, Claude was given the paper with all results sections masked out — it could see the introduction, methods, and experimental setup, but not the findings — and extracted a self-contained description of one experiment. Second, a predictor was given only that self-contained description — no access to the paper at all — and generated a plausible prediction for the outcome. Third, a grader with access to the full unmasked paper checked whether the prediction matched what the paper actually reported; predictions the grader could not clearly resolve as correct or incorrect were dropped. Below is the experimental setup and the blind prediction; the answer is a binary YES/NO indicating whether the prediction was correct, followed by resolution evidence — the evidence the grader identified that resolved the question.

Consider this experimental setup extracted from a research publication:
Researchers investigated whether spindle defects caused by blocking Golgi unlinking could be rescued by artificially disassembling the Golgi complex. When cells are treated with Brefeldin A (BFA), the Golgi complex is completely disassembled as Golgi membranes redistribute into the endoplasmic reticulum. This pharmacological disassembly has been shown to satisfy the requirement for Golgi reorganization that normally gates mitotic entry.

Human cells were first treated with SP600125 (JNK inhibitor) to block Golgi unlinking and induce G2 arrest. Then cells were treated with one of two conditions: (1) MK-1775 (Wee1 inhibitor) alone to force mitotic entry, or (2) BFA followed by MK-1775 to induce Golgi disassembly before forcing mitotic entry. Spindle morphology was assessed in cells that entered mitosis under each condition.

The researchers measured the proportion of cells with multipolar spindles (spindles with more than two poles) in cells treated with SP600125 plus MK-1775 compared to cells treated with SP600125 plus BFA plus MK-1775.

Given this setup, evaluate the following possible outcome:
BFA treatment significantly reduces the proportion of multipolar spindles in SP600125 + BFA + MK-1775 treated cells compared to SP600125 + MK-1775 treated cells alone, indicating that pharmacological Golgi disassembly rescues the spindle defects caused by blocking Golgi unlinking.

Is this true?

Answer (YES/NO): YES